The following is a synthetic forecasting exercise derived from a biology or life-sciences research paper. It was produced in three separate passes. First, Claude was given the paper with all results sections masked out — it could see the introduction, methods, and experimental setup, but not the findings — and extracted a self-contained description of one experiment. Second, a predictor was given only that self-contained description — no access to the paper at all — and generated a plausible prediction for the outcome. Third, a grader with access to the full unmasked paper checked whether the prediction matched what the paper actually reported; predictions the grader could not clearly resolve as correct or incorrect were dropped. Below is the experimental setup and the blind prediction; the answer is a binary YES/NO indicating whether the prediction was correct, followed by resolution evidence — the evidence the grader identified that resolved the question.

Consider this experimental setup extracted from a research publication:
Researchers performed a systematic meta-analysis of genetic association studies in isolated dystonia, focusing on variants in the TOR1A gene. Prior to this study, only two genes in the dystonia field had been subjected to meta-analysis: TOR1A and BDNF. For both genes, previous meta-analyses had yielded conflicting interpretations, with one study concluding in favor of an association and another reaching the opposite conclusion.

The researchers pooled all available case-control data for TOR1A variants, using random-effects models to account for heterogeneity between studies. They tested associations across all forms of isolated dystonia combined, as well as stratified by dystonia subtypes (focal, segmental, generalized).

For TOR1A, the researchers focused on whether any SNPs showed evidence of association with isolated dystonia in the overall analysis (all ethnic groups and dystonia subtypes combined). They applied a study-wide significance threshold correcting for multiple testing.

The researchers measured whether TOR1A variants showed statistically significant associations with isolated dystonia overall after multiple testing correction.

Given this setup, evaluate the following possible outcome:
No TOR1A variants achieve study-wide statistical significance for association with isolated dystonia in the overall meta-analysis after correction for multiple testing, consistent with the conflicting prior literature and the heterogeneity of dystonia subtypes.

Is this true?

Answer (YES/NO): YES